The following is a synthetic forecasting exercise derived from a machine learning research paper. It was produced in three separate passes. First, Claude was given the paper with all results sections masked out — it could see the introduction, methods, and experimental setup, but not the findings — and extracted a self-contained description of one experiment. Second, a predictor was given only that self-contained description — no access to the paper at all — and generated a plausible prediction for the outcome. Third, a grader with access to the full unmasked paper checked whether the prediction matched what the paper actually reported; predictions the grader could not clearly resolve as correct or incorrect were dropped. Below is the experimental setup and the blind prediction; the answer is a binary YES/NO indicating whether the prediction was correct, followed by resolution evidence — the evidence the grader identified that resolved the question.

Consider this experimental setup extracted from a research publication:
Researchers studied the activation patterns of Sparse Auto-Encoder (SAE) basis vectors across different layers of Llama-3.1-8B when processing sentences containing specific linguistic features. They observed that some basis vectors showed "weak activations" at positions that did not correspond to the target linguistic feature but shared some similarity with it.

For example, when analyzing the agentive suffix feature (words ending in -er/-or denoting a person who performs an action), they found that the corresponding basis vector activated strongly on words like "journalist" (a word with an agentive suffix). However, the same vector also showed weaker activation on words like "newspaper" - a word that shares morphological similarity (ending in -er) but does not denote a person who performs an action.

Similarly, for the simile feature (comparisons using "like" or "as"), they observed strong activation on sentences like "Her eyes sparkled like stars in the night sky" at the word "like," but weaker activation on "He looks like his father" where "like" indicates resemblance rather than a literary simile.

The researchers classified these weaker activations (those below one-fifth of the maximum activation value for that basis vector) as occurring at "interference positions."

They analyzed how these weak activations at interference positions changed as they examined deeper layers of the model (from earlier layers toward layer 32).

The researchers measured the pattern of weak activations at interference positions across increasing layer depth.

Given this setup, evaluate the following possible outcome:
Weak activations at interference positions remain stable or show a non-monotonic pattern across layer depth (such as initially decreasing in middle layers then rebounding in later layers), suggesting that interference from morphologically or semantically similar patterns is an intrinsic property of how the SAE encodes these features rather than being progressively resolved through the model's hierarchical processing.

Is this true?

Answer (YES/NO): NO